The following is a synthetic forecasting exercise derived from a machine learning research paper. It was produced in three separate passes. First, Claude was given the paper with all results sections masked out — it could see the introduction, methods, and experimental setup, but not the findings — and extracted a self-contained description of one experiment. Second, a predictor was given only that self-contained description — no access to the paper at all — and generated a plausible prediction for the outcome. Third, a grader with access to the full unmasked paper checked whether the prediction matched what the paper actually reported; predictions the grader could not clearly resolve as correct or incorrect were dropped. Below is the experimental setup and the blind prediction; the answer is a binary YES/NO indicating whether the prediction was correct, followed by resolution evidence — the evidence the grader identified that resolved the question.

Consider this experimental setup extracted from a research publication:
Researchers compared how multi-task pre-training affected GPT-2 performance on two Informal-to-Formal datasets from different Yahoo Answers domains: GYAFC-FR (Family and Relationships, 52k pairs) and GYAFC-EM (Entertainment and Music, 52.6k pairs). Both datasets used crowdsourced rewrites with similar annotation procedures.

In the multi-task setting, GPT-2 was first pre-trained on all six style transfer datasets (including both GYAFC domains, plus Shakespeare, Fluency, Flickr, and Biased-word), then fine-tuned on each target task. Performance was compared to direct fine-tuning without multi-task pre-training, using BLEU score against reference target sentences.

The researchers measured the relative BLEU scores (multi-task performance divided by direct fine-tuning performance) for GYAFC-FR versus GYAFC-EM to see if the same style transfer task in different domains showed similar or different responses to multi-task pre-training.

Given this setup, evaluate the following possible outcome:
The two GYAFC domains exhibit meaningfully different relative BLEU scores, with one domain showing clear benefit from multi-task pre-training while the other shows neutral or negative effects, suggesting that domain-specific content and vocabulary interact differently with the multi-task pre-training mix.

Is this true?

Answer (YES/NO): NO